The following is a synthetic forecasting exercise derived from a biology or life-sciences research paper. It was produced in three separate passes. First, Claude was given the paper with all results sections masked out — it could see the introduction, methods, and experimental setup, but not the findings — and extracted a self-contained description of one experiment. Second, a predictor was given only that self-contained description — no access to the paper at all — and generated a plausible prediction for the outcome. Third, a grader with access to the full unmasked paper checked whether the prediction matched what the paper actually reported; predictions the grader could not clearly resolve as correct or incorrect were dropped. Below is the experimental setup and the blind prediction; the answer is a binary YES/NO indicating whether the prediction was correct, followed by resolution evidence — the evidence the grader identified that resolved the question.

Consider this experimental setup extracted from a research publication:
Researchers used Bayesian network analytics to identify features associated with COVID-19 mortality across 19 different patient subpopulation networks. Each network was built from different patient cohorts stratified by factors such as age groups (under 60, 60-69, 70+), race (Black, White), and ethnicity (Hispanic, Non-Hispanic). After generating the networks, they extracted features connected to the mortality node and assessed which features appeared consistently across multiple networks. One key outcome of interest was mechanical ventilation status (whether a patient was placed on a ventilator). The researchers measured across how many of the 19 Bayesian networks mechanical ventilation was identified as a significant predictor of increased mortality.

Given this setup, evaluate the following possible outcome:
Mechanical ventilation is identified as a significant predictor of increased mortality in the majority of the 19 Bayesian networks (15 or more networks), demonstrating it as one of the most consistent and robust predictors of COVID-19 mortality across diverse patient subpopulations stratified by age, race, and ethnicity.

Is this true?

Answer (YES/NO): YES